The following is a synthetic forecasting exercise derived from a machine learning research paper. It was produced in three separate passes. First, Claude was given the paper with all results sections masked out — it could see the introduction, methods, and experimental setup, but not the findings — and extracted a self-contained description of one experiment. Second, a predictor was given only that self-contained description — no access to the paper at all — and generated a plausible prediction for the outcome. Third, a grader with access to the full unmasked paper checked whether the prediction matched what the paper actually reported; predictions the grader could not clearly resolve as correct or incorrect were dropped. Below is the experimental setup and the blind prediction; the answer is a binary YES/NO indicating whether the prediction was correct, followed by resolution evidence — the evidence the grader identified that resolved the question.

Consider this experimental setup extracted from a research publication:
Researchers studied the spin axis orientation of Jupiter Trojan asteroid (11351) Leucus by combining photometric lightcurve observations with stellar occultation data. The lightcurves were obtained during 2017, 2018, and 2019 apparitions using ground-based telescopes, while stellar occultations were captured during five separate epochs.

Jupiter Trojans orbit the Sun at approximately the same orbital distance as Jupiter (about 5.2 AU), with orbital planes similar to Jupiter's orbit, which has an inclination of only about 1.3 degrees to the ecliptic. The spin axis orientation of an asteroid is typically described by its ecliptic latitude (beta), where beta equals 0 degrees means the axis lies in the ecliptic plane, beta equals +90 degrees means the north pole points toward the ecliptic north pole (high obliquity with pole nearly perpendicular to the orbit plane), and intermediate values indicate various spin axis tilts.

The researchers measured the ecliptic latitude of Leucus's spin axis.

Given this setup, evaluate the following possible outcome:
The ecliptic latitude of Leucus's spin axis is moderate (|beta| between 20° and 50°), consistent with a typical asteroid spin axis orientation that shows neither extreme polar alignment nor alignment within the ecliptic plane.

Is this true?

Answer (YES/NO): NO